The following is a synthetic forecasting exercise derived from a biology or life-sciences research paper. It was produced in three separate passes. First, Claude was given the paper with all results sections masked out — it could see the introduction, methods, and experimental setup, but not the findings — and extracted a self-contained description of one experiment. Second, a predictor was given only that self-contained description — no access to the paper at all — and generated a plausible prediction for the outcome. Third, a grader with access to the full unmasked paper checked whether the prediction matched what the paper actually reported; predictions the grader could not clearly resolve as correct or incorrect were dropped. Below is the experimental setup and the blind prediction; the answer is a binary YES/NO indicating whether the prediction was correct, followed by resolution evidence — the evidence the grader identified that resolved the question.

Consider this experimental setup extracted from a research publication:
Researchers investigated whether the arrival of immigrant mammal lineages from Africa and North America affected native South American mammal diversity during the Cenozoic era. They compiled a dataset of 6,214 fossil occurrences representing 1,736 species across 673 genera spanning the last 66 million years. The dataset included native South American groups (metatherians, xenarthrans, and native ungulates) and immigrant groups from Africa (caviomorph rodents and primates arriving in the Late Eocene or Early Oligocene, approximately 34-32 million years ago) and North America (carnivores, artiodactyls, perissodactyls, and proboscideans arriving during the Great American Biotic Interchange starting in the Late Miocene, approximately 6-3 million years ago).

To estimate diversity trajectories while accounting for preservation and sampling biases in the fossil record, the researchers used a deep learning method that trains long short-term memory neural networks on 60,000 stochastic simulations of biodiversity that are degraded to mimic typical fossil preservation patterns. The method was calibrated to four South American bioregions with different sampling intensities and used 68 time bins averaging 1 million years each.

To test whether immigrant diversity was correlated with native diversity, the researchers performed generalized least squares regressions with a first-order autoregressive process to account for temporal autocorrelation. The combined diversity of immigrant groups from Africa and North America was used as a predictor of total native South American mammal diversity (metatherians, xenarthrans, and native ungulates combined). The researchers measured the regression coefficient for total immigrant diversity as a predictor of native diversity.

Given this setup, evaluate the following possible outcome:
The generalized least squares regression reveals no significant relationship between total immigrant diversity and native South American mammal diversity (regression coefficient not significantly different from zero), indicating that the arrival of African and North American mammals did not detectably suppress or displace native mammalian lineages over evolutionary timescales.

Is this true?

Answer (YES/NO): NO